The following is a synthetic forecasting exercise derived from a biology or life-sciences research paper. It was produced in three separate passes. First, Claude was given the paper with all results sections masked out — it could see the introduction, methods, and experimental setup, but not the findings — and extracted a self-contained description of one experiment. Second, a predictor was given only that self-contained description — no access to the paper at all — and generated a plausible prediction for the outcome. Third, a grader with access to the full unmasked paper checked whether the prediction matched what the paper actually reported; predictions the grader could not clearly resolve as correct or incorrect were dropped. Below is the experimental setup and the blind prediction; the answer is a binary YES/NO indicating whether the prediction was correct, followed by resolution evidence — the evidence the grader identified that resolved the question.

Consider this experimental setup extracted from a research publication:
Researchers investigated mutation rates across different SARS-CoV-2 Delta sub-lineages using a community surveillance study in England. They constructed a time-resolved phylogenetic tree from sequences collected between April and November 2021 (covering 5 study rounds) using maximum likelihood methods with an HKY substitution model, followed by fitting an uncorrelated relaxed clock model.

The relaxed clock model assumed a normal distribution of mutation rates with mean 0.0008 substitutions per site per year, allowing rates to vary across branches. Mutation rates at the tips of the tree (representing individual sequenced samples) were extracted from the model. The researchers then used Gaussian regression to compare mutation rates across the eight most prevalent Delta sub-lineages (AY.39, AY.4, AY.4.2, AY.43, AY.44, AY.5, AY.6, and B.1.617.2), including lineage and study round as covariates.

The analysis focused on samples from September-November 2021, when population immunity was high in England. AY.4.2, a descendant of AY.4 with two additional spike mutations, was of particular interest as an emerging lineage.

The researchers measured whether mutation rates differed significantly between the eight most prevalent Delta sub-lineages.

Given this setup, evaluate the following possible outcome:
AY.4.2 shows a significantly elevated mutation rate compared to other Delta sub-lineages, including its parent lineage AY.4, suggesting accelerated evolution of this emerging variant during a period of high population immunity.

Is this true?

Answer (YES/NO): NO